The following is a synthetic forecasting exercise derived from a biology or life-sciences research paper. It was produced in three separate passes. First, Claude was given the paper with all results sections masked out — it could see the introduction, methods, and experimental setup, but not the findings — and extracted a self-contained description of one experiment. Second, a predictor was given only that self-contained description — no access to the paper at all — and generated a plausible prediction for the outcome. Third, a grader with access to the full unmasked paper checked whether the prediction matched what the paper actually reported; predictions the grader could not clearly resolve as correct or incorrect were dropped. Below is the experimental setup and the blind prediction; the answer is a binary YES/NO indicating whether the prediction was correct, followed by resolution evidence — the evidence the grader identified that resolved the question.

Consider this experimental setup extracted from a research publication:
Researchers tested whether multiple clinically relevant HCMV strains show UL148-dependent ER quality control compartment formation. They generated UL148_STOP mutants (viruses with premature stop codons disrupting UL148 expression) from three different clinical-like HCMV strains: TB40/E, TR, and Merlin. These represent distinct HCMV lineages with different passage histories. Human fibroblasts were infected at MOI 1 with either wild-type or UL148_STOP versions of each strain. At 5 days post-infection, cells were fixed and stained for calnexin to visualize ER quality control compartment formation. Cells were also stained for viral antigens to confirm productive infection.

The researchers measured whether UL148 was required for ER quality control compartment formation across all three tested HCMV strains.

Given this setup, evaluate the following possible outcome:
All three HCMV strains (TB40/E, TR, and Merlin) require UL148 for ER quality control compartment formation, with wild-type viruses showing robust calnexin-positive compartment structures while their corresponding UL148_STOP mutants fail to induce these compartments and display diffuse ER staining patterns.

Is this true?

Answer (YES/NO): YES